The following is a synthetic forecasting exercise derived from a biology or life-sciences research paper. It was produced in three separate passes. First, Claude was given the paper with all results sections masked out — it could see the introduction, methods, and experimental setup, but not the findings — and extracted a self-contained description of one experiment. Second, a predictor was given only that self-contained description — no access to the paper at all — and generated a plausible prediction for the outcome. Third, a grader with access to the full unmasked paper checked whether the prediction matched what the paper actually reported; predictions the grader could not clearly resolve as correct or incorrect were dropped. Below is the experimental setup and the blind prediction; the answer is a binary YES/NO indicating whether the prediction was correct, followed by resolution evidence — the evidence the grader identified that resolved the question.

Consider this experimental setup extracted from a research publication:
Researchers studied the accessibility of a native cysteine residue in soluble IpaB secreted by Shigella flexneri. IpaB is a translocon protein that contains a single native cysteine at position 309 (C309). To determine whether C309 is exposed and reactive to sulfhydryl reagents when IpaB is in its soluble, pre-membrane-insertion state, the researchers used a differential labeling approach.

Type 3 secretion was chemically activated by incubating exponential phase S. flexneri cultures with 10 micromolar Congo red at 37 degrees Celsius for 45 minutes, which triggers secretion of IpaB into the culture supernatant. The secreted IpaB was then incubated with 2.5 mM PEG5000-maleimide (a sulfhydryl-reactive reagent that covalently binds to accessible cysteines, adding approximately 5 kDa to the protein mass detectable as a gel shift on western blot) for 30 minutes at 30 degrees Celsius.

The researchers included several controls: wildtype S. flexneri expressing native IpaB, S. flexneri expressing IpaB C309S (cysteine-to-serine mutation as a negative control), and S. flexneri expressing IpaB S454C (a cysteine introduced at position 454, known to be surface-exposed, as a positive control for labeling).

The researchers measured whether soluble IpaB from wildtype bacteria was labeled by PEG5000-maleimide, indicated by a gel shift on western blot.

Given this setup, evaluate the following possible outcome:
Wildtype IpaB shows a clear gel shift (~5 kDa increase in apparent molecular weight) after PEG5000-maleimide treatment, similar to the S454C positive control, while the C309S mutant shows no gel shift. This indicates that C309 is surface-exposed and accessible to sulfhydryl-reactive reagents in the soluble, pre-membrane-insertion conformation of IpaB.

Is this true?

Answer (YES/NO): NO